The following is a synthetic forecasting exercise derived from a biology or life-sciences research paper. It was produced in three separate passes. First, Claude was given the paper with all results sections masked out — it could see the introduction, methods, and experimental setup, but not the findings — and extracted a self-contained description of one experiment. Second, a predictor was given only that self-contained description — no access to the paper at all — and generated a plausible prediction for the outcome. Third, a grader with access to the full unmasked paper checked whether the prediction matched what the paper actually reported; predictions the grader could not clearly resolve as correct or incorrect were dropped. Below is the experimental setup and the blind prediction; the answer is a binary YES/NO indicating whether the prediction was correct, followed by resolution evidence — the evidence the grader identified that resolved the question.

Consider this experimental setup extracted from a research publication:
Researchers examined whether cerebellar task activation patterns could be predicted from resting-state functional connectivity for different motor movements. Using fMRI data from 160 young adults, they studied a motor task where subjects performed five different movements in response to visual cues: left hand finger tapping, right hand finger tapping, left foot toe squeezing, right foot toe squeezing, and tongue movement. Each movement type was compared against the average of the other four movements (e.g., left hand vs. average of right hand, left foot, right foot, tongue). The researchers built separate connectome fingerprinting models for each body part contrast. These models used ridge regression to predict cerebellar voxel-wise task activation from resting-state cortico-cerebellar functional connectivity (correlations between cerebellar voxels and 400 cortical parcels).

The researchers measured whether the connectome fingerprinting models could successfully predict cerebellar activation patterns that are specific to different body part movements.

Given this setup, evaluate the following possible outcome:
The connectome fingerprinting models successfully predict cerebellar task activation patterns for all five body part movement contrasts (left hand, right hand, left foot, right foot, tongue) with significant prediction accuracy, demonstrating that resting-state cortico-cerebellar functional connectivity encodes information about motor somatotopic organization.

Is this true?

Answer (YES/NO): NO